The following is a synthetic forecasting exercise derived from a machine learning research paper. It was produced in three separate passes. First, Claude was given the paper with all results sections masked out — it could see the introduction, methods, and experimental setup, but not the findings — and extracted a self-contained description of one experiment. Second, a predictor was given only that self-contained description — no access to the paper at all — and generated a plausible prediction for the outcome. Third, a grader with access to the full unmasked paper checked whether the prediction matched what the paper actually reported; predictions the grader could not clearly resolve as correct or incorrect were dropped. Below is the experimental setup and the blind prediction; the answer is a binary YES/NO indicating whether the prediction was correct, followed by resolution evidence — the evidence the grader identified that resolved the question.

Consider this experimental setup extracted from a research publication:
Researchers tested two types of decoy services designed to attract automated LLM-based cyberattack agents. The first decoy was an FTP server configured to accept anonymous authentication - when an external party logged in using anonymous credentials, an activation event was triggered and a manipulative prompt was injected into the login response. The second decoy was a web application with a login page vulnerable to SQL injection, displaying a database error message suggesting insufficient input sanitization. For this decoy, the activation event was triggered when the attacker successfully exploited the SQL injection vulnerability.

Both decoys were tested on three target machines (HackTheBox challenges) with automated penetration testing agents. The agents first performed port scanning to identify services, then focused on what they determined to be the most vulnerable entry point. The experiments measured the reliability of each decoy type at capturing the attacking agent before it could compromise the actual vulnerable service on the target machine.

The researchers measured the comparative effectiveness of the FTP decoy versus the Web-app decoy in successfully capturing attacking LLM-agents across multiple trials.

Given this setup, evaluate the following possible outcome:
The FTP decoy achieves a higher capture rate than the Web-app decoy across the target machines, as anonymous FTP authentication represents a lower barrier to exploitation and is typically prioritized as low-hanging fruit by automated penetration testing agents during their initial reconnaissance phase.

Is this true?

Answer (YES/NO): YES